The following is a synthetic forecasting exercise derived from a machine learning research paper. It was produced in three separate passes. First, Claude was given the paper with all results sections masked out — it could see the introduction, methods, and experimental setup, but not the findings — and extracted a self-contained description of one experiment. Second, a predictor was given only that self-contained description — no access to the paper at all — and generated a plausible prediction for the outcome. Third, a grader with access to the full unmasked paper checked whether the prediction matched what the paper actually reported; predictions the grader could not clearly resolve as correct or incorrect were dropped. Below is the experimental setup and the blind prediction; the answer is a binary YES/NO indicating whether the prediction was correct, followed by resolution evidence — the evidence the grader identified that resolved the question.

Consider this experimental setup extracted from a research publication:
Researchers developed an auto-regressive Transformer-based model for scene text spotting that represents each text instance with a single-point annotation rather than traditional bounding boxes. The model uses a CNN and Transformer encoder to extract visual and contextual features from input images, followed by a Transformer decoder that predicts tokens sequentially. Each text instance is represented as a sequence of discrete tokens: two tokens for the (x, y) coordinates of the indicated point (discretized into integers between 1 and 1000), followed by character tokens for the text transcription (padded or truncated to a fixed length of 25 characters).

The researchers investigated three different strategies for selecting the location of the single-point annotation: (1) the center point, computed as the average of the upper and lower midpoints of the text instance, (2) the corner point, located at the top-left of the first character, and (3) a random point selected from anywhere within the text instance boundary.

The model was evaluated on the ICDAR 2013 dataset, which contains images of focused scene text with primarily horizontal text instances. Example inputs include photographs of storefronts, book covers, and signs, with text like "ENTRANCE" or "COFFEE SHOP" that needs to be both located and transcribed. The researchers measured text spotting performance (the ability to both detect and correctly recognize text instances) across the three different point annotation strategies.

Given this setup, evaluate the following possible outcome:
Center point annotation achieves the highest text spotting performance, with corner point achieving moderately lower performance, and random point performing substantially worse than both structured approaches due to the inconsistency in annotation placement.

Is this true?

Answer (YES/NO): NO